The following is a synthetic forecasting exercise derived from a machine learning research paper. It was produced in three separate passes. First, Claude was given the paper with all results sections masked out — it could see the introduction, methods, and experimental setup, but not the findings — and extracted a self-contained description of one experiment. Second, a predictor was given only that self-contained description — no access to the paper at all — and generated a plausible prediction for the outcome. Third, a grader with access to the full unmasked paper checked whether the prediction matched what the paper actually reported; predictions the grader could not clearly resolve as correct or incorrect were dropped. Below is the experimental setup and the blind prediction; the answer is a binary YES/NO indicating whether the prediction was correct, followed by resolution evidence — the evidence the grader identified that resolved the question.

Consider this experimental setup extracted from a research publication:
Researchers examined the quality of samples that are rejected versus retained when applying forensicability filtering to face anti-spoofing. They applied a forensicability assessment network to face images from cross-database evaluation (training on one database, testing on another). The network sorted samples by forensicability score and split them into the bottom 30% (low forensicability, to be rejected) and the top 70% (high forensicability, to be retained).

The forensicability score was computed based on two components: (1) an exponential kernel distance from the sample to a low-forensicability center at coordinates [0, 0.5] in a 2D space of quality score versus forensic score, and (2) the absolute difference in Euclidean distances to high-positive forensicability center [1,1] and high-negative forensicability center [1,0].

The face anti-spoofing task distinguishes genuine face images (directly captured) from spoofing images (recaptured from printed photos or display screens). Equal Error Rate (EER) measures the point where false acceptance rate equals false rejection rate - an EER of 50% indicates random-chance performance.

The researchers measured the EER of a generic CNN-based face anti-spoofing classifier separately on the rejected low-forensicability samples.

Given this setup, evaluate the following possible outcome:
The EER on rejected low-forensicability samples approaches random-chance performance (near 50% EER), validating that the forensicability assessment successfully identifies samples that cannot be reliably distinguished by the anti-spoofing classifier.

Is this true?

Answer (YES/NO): YES